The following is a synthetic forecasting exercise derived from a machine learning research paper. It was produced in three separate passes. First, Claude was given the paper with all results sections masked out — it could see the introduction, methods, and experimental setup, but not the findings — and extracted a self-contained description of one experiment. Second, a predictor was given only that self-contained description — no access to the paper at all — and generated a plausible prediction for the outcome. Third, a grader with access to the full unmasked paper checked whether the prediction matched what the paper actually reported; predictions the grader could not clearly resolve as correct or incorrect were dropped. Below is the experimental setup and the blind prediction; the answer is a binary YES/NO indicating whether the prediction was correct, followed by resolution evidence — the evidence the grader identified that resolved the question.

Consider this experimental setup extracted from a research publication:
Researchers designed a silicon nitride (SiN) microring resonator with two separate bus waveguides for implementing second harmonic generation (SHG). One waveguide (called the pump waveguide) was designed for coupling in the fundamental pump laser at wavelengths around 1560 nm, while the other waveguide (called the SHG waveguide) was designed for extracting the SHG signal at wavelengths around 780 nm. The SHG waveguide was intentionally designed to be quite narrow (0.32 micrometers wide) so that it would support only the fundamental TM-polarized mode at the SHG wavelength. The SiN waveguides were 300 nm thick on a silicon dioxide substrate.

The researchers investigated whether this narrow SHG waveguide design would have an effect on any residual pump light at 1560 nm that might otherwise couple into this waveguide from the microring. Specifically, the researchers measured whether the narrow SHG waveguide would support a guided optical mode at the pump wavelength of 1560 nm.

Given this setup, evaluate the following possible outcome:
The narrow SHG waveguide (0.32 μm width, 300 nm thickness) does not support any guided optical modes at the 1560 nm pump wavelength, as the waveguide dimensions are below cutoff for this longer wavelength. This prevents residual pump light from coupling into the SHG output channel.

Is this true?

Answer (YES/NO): YES